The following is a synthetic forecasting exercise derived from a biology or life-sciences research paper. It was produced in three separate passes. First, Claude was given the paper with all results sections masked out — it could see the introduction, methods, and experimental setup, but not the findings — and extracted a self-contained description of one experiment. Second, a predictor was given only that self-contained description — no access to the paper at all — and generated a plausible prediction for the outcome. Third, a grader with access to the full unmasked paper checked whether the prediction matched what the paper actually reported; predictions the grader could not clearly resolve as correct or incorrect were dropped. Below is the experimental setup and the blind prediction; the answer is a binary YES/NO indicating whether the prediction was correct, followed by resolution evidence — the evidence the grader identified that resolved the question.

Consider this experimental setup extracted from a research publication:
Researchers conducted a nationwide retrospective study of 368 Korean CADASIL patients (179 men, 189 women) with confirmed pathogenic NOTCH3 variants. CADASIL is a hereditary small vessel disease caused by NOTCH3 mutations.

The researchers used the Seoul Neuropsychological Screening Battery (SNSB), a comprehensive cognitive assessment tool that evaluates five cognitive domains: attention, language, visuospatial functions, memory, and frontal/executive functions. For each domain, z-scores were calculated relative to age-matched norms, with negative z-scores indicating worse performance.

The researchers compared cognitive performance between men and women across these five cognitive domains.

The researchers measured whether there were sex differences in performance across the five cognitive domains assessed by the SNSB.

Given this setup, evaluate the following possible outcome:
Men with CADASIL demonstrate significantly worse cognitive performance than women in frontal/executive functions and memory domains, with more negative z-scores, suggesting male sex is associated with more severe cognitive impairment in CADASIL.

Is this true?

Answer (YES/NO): NO